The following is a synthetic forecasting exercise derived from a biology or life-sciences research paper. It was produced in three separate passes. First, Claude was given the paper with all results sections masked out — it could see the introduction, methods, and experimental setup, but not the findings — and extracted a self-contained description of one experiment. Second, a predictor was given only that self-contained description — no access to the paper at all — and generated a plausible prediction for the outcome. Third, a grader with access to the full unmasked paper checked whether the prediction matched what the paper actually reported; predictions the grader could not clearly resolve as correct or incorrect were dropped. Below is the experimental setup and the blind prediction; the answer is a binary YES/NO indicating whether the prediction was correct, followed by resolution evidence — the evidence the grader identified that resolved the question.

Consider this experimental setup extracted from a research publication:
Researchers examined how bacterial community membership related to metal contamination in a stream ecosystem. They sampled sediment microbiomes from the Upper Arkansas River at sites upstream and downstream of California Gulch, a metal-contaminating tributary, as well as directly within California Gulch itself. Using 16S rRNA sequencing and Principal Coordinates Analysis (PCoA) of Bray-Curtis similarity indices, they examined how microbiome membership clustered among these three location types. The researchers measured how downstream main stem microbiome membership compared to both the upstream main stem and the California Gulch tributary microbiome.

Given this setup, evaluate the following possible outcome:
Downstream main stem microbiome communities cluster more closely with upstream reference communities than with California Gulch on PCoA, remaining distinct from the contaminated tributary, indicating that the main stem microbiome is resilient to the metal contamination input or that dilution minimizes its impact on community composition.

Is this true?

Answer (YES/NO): NO